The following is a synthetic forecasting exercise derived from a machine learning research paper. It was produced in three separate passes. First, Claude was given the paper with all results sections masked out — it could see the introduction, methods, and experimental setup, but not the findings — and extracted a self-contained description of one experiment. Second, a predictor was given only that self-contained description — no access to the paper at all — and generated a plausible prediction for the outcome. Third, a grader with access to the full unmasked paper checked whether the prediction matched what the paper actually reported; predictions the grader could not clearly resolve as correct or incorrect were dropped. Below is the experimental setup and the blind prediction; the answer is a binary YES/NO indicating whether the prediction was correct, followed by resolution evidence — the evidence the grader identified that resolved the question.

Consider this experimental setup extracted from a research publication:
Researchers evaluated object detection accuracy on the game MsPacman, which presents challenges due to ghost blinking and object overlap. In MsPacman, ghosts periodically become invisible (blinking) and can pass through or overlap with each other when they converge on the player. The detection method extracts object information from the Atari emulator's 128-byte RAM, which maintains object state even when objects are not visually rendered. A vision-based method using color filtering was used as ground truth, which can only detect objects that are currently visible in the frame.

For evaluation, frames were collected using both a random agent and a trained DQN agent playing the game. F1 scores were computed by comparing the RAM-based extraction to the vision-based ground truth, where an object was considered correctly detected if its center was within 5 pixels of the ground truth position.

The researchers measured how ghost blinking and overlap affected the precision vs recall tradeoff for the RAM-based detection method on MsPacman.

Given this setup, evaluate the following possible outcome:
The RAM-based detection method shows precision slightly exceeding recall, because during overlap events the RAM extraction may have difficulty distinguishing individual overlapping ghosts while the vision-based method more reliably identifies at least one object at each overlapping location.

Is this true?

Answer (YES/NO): NO